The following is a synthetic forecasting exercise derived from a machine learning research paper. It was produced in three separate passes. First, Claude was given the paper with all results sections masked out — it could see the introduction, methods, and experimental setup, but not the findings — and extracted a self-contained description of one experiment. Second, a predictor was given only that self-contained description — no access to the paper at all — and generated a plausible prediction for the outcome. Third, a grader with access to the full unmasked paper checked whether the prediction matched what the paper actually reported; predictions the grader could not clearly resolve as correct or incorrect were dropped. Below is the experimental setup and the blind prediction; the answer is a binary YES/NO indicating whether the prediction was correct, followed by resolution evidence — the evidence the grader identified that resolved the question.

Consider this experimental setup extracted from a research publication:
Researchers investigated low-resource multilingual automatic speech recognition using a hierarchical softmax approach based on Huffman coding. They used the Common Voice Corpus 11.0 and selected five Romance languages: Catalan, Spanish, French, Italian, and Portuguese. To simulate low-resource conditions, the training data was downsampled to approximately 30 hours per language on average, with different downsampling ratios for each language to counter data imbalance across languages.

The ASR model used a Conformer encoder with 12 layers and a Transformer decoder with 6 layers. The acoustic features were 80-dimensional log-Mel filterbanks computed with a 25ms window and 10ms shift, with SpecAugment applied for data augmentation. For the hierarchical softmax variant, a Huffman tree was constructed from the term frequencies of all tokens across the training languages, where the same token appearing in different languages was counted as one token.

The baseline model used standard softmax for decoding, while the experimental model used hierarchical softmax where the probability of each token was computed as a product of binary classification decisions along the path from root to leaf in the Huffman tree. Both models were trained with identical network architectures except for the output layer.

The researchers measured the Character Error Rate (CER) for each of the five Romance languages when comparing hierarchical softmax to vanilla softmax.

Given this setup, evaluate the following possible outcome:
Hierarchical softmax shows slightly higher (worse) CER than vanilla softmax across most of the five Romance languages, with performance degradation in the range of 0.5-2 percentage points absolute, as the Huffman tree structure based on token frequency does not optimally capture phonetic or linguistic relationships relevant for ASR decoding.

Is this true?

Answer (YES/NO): NO